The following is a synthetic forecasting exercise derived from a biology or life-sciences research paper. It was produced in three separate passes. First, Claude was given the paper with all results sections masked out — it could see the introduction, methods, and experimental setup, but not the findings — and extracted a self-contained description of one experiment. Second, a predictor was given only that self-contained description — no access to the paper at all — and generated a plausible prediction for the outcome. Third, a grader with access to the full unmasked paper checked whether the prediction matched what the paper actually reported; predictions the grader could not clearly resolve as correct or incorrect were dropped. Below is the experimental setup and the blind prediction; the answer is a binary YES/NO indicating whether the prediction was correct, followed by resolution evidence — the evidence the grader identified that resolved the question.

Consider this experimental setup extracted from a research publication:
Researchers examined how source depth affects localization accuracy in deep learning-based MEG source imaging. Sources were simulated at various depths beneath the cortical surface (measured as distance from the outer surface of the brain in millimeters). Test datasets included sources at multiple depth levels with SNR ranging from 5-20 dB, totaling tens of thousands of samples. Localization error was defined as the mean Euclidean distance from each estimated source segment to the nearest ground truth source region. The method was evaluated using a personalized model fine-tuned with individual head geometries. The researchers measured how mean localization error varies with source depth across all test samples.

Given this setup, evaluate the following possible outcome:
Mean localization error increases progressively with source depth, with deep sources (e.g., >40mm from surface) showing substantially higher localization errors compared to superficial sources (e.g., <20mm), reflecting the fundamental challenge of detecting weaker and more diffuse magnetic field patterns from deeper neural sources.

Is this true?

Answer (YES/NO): NO